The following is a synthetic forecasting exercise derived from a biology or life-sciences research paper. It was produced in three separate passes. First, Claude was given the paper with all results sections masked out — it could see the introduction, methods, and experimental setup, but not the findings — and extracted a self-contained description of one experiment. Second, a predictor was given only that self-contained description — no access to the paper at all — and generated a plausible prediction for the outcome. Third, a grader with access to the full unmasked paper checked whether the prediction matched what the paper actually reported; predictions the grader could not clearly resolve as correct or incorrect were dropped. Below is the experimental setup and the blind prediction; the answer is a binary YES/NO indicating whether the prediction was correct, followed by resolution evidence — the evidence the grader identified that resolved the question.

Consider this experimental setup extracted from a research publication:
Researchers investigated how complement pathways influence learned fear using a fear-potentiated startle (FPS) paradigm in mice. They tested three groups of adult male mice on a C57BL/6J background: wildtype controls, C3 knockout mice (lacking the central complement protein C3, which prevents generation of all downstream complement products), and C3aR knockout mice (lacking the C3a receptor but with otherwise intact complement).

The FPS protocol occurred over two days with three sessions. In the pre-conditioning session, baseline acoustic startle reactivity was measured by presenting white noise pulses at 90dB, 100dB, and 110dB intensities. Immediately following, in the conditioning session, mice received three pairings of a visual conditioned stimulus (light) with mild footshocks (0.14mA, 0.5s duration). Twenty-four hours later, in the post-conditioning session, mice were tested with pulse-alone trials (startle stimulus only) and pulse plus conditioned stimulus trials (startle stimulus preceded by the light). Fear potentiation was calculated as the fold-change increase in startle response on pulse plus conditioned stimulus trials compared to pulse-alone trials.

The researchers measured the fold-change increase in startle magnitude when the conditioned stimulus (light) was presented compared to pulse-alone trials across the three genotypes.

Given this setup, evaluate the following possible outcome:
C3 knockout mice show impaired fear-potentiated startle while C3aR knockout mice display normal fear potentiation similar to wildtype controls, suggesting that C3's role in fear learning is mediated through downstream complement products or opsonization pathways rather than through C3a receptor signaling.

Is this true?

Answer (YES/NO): NO